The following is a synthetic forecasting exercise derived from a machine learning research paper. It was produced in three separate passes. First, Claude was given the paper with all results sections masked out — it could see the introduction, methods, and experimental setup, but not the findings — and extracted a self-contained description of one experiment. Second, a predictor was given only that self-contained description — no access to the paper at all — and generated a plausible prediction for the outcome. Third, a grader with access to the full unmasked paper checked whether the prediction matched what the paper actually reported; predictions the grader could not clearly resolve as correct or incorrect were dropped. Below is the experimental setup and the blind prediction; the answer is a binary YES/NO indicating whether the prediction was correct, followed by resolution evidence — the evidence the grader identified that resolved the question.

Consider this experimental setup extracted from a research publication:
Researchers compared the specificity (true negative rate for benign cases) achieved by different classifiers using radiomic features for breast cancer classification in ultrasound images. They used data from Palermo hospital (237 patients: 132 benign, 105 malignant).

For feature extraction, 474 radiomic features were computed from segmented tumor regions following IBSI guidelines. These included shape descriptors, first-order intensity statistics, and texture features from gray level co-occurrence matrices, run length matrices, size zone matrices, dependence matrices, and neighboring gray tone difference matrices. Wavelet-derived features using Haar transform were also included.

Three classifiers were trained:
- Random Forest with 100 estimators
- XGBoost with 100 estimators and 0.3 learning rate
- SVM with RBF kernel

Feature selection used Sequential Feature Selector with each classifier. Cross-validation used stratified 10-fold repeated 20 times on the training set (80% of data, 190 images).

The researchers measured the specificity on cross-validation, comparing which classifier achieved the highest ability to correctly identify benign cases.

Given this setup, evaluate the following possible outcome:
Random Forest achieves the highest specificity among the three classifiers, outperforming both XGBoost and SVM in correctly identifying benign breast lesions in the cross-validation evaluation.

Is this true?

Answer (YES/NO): YES